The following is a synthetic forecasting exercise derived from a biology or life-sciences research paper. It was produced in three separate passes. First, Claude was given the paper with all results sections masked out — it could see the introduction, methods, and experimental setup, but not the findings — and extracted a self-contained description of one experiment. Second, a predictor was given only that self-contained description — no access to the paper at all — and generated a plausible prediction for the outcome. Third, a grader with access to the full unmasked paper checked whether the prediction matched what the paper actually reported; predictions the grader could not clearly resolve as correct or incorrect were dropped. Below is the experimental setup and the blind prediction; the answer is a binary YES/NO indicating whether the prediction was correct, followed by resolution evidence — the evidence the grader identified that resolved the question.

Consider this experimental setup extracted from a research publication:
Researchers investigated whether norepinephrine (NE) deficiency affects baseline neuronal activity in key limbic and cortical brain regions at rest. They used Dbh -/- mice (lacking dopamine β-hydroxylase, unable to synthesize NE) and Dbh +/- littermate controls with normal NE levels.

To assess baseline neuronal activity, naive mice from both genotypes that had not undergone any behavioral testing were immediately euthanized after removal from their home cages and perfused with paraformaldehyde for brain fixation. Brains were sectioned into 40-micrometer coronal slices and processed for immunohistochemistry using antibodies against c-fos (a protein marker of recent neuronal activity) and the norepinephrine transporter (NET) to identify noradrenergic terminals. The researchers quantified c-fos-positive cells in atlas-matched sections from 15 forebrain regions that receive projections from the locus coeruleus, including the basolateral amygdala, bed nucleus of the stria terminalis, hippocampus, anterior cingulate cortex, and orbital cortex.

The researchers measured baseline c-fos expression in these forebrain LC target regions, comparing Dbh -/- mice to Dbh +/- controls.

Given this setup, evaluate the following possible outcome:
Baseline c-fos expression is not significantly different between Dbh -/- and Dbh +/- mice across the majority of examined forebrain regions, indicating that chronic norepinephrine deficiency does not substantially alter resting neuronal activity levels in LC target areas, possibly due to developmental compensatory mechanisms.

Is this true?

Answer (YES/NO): YES